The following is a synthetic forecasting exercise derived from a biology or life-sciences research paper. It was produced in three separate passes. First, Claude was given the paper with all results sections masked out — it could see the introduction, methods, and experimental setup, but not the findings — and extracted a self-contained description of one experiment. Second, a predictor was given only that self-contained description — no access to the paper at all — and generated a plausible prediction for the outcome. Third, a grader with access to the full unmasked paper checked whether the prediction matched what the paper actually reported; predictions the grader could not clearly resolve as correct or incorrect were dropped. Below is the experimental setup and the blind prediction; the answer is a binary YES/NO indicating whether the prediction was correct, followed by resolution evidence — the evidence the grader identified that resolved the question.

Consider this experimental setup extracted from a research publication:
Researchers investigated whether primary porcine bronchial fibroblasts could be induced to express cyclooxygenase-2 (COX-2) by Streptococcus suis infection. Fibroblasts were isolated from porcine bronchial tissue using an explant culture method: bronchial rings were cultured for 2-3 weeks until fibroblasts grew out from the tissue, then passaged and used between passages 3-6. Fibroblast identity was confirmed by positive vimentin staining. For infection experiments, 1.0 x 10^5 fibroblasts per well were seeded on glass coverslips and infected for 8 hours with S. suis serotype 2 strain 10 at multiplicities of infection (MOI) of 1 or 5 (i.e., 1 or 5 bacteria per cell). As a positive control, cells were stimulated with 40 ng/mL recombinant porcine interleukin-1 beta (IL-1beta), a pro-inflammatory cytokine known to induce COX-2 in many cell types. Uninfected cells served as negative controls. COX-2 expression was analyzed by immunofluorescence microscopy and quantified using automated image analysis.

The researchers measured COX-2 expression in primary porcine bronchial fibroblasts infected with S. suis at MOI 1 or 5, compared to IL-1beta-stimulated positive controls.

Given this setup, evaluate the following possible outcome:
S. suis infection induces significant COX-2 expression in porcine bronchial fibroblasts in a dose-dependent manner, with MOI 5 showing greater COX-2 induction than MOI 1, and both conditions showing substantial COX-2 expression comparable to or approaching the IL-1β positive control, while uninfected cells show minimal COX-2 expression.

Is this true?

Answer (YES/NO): NO